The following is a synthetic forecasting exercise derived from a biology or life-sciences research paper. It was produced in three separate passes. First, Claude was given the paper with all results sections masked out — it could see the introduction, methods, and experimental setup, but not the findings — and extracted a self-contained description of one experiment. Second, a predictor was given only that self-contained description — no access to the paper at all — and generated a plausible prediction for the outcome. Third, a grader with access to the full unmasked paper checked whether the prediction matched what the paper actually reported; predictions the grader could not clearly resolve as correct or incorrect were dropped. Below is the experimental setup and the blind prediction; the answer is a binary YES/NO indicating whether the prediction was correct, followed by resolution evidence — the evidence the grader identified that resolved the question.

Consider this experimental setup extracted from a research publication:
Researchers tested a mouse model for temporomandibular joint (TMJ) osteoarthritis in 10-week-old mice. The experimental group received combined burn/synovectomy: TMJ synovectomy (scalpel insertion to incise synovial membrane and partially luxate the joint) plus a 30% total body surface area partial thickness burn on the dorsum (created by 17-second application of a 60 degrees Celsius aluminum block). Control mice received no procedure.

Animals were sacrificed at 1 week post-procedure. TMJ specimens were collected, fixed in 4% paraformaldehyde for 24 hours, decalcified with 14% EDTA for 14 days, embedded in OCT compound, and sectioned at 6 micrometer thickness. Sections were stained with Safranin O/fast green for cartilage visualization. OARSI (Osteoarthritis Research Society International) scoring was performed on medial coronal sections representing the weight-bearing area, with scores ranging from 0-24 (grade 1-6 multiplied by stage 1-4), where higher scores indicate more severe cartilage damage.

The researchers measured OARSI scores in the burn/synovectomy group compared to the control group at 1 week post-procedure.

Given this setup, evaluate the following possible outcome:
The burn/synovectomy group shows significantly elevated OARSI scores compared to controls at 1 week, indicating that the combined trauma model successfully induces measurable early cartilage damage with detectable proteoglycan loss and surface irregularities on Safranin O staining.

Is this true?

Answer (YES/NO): NO